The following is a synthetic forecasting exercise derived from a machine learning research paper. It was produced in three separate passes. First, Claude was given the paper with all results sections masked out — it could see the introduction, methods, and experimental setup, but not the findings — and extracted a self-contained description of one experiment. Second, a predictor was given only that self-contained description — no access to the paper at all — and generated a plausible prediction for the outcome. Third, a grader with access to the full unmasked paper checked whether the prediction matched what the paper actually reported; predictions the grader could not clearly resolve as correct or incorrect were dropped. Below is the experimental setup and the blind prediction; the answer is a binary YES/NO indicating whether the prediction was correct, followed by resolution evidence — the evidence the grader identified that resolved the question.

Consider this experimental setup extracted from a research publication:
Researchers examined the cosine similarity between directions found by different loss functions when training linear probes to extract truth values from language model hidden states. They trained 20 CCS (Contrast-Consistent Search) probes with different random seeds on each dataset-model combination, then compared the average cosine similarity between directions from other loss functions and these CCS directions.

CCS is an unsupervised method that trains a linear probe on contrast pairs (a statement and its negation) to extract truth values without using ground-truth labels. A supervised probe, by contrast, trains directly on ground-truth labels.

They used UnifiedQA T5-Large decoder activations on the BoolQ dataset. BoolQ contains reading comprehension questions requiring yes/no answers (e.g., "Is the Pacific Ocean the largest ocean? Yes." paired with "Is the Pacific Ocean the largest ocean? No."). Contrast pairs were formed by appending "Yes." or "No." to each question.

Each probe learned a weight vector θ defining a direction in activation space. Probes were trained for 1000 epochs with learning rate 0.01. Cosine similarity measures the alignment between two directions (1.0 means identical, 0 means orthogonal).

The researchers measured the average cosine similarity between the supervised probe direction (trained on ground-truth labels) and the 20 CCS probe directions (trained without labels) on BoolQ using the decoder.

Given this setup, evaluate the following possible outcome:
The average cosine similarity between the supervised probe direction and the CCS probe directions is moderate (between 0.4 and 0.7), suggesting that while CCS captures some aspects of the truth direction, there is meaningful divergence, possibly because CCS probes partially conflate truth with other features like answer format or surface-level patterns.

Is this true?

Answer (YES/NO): NO